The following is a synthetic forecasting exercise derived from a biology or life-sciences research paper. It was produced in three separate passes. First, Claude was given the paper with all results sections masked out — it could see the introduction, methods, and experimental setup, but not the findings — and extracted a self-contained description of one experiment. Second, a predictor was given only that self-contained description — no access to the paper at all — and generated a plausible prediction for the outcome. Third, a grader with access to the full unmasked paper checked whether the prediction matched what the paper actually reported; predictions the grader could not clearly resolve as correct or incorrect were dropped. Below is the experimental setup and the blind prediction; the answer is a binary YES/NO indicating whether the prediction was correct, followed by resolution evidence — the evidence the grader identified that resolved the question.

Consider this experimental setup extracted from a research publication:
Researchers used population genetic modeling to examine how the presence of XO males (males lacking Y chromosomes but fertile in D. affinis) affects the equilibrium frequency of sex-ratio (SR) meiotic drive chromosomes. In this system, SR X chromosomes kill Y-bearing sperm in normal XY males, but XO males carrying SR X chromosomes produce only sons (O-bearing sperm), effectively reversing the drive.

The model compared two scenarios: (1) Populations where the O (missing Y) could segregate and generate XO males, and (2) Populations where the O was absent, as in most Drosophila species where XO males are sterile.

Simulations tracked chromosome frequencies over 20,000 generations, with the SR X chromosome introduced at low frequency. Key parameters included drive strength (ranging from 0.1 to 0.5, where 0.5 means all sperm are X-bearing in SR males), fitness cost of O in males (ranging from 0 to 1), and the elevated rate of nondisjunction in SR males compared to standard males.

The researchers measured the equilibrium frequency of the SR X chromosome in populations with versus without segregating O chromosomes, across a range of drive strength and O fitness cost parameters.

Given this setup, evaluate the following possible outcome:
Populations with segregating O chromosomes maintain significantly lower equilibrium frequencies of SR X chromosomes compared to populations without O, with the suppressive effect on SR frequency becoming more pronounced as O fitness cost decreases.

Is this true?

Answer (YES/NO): YES